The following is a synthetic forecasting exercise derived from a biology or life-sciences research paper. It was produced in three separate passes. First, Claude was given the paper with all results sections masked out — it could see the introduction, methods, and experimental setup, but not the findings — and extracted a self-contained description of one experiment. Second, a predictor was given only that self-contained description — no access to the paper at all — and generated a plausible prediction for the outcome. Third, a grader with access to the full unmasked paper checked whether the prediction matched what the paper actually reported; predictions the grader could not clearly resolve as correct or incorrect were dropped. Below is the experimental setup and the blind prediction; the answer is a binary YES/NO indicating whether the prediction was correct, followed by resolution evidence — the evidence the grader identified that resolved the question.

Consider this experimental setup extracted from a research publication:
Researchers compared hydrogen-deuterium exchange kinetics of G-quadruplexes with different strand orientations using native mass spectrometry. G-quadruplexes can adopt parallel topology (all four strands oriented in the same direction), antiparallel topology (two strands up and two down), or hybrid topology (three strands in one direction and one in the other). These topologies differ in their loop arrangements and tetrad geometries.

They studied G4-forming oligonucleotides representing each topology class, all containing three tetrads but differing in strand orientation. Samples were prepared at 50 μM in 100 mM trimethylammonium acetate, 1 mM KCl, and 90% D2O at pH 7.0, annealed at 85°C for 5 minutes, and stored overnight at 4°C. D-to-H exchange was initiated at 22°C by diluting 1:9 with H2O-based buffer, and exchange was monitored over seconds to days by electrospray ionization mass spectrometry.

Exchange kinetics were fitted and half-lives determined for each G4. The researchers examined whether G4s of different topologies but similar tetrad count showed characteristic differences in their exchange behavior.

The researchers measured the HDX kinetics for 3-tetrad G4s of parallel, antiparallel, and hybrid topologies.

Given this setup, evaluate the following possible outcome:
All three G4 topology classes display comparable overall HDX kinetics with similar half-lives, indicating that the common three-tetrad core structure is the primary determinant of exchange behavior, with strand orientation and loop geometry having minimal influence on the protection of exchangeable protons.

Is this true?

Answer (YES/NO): NO